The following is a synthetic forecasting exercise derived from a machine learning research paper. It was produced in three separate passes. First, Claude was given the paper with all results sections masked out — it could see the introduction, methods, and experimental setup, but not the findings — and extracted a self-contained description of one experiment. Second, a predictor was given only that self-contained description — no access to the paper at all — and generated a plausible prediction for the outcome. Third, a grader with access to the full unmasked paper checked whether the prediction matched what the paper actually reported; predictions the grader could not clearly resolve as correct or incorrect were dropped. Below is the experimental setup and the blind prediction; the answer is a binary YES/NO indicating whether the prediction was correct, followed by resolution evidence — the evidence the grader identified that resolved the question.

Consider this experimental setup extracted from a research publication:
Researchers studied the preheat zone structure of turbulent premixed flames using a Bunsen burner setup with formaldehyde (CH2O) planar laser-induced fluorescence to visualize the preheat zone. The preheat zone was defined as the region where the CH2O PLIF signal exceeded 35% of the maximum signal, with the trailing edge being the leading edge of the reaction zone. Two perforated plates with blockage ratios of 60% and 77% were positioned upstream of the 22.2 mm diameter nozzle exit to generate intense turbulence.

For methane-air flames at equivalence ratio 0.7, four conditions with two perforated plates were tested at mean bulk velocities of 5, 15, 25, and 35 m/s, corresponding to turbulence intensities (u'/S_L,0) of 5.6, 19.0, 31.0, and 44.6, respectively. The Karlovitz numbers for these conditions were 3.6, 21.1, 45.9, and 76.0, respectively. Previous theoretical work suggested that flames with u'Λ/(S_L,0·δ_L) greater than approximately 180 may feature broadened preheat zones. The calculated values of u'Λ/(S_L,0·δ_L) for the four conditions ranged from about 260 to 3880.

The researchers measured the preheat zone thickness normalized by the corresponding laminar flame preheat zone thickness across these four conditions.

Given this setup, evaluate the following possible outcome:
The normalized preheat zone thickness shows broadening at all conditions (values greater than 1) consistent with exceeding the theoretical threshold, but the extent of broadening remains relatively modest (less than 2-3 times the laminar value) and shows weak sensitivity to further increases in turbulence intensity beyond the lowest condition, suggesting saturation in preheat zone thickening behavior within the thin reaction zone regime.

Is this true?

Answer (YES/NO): NO